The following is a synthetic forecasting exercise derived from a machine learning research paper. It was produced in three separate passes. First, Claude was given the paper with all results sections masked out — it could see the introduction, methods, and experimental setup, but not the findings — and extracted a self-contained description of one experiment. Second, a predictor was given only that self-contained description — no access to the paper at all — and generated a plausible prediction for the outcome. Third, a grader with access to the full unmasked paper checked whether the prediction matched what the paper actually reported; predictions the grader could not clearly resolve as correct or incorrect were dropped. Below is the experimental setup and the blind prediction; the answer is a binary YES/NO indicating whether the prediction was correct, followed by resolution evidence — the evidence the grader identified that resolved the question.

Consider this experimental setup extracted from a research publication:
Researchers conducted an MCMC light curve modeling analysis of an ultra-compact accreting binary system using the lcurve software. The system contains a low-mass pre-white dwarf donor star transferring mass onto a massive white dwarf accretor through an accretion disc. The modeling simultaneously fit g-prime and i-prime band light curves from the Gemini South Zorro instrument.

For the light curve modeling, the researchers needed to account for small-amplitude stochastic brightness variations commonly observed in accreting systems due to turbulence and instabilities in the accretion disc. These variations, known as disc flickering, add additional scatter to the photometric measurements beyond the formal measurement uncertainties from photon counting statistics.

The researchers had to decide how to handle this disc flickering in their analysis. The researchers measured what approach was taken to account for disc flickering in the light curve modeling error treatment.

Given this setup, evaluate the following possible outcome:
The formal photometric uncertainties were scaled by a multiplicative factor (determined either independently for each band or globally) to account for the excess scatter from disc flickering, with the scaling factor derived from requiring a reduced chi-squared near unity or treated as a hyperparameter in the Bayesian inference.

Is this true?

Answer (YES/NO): NO